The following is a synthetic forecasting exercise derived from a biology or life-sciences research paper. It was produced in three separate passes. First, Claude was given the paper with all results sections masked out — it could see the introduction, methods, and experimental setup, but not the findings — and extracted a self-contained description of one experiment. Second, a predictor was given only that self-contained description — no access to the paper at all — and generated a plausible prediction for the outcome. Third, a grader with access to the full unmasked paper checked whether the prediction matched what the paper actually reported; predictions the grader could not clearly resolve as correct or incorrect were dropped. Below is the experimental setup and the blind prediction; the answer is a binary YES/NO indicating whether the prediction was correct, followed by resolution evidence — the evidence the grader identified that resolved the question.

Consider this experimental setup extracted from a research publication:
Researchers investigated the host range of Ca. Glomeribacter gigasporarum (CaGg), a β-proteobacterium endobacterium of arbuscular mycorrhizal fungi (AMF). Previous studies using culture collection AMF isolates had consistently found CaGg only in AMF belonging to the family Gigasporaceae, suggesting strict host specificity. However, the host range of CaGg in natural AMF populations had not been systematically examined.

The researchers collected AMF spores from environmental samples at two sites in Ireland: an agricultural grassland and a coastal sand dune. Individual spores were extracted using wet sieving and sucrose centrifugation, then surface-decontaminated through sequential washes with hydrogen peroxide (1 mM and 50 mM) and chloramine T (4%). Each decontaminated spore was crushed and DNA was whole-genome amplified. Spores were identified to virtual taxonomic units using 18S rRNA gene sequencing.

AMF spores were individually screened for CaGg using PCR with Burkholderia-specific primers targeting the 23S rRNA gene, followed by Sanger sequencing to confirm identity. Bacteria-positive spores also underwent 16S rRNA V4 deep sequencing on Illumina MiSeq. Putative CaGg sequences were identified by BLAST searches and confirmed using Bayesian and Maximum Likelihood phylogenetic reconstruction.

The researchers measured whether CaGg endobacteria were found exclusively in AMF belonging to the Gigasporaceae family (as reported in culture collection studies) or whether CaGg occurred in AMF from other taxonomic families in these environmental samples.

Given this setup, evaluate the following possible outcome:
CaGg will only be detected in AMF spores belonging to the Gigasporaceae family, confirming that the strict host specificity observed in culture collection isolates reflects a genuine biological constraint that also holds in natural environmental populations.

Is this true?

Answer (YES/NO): NO